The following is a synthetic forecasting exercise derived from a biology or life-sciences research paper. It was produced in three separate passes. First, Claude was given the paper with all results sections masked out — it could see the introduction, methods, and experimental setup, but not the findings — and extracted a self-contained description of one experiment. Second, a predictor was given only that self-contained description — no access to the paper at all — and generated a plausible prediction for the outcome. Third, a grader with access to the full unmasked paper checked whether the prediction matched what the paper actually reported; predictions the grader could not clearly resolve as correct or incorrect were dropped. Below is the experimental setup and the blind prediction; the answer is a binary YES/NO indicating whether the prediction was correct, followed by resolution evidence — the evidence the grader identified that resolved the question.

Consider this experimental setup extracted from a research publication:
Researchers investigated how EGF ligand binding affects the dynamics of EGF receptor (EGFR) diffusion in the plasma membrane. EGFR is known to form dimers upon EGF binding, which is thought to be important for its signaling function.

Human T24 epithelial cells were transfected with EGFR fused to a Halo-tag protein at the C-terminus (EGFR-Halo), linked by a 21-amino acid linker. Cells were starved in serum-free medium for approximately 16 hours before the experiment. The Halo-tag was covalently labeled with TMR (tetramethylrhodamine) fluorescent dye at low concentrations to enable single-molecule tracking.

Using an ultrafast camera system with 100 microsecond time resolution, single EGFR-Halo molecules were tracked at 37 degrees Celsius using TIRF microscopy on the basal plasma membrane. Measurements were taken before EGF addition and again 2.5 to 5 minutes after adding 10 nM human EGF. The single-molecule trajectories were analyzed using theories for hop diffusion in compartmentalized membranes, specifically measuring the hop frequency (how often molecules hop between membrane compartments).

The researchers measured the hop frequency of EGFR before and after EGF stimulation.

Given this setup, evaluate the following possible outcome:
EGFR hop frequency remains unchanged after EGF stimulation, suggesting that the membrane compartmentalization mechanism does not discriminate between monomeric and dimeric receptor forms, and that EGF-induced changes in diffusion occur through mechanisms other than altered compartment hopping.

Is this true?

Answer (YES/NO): NO